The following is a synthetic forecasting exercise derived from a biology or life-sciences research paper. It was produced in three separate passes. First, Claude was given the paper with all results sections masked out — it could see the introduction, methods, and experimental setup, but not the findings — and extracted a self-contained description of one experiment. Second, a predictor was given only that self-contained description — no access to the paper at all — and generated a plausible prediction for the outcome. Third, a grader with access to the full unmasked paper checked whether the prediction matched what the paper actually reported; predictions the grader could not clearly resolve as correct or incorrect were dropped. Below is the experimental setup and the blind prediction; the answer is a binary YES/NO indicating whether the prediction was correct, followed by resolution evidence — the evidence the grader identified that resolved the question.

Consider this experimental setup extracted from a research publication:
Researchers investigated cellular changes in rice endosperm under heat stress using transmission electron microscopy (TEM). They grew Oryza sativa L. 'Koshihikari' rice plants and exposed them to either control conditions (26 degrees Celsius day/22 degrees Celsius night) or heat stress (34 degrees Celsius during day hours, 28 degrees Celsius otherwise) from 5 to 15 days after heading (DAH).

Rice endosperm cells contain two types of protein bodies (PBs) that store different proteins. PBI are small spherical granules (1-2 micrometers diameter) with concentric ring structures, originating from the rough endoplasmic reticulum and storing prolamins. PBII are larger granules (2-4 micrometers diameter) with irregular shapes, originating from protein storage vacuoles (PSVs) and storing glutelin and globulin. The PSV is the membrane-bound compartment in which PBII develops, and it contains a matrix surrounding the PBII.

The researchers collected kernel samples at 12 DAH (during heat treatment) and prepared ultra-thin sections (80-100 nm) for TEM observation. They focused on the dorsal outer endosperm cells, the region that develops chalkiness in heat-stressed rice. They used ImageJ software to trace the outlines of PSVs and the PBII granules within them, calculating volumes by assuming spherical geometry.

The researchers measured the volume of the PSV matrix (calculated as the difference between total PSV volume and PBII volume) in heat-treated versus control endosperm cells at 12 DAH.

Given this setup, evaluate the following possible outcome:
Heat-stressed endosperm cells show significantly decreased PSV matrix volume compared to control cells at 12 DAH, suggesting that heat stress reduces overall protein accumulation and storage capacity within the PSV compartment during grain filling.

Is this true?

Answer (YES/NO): NO